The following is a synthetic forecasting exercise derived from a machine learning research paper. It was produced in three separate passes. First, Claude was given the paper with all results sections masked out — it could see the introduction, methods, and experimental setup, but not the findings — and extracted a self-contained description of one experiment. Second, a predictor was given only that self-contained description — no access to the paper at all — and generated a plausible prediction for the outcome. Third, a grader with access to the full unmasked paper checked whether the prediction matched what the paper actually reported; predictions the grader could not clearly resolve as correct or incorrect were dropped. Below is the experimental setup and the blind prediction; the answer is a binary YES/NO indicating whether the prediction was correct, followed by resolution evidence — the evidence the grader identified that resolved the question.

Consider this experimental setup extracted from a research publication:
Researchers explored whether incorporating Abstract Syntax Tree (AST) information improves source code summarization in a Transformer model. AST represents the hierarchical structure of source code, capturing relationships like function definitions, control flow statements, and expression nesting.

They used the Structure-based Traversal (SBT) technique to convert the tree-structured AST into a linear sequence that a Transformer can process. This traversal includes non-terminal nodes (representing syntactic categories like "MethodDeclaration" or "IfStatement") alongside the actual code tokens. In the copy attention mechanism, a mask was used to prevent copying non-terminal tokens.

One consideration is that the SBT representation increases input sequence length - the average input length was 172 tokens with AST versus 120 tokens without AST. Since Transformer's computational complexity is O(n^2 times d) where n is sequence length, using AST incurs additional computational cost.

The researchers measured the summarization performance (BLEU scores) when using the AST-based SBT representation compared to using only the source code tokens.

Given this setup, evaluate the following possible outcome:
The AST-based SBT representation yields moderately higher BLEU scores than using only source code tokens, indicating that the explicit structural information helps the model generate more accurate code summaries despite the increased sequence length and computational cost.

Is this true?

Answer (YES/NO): NO